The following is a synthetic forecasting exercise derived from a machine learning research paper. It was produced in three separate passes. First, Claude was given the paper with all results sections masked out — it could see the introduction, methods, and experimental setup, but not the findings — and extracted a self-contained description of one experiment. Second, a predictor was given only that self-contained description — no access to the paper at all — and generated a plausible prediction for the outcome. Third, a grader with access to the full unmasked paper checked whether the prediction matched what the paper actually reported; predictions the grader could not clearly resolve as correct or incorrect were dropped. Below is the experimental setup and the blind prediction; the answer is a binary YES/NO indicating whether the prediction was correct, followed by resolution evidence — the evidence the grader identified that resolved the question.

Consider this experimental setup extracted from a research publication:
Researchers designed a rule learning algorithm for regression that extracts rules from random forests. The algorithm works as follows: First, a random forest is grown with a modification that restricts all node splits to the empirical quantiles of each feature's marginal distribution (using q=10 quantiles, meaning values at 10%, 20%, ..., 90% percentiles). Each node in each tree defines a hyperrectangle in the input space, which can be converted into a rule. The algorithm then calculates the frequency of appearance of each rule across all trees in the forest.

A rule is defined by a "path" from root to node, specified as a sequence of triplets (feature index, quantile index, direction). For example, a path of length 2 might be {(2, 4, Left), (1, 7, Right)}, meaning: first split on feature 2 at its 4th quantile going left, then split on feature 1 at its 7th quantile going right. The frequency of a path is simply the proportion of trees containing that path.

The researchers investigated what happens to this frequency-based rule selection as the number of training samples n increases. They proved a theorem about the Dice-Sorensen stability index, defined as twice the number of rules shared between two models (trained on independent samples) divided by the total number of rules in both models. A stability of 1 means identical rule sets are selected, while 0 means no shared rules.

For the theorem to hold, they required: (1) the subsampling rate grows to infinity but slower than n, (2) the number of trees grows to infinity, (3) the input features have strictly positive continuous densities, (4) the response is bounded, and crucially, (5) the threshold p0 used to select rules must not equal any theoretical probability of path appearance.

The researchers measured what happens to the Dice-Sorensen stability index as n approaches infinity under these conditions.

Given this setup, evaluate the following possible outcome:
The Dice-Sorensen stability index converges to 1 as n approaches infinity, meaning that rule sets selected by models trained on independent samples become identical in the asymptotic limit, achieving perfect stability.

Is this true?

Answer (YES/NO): YES